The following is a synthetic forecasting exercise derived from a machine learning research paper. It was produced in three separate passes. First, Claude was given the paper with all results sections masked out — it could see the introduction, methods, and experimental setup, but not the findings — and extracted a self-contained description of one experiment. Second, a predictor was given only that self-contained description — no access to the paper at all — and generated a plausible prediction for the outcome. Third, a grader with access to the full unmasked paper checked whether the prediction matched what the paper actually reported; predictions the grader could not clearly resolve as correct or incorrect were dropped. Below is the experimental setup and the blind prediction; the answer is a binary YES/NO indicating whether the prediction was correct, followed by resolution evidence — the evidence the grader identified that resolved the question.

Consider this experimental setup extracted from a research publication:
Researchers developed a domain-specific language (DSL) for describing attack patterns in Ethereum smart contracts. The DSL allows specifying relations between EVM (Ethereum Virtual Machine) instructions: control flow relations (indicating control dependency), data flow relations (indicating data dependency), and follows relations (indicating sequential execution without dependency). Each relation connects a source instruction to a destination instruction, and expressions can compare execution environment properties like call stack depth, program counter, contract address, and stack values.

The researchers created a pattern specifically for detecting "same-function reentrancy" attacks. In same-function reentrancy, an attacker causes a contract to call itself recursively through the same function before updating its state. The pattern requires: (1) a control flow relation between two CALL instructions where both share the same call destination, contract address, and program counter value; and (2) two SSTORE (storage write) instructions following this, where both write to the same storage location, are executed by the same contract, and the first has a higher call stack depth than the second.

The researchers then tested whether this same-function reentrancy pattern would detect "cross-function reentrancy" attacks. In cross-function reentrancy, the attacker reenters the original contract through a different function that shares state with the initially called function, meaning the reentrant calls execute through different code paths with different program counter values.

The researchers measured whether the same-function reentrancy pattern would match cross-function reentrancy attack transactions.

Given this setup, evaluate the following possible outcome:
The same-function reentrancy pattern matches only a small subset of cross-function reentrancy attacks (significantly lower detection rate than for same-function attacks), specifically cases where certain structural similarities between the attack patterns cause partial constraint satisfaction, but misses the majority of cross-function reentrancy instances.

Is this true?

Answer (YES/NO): NO